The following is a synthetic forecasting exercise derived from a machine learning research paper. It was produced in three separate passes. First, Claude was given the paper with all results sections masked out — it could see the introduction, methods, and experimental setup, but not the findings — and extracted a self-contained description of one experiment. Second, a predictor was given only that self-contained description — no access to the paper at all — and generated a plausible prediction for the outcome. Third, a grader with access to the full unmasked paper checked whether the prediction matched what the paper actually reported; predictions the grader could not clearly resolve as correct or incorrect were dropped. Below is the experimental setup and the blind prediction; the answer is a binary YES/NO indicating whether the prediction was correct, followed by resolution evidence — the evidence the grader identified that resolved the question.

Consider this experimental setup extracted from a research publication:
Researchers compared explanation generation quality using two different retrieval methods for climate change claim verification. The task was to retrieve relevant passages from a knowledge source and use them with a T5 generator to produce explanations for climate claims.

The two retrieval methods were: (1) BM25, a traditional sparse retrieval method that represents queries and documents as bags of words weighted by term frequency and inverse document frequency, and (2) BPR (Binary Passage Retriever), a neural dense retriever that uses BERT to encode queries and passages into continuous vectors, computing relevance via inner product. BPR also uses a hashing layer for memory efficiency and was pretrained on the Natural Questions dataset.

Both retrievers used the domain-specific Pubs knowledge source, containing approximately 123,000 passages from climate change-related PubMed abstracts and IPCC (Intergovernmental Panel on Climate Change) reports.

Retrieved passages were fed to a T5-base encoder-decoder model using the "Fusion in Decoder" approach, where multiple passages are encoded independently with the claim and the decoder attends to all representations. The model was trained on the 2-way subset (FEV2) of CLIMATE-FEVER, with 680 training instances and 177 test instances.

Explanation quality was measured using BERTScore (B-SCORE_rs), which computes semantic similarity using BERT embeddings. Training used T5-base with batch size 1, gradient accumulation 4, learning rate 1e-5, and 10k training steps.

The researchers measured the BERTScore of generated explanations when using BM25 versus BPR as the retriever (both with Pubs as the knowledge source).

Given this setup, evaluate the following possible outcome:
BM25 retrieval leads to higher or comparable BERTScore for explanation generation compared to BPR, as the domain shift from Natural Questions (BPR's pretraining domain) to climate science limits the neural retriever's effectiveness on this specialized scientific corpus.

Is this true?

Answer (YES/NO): YES